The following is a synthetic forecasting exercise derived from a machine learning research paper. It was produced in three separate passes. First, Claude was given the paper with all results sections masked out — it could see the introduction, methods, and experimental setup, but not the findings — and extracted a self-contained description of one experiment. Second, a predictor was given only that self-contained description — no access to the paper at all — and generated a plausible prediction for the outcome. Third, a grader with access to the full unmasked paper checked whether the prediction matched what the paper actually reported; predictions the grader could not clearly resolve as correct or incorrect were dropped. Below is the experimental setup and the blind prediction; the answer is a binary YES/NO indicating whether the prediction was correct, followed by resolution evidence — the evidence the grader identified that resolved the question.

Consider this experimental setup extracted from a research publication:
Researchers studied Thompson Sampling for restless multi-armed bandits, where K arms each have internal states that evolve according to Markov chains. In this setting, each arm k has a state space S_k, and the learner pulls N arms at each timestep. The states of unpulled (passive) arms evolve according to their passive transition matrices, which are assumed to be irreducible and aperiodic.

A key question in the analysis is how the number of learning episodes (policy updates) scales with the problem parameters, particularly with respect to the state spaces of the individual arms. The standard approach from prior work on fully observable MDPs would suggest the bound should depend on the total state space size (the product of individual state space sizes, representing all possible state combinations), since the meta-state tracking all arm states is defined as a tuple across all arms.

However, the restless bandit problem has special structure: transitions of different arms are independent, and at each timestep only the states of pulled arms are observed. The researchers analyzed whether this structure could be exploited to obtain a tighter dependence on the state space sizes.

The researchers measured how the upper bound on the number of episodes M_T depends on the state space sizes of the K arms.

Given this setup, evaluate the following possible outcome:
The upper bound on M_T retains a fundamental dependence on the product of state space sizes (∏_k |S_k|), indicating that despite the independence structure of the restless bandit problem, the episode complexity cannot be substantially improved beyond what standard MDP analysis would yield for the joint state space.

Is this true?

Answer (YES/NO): NO